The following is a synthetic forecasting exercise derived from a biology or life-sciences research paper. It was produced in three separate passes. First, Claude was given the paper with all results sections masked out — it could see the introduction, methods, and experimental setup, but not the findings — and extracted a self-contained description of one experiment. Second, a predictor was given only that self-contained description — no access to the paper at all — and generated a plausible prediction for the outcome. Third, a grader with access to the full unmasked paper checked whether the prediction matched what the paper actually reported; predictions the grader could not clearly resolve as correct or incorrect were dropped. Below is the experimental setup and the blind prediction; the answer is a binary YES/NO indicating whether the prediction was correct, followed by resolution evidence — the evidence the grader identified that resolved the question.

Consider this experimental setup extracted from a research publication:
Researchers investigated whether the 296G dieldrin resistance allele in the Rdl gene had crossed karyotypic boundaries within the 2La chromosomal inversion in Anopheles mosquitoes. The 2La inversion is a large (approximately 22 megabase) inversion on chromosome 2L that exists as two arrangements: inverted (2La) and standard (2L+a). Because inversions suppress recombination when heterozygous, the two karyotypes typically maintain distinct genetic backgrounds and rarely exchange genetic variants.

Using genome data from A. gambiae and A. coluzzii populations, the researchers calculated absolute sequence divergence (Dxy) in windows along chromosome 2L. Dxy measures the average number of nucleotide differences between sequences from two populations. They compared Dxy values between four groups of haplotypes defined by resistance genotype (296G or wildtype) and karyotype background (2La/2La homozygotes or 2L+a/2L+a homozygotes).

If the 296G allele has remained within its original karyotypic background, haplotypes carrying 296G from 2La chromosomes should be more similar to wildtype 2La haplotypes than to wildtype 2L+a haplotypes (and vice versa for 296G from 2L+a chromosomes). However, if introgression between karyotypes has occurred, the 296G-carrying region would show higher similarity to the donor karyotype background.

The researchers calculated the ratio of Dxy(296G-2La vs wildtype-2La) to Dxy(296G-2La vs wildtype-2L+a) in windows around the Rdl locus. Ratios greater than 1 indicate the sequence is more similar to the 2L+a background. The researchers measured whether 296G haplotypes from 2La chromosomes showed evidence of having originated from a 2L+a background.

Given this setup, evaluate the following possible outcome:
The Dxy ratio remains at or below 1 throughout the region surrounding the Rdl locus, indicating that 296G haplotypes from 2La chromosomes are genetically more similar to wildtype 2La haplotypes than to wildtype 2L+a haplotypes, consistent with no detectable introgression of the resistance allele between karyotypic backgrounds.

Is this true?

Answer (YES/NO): NO